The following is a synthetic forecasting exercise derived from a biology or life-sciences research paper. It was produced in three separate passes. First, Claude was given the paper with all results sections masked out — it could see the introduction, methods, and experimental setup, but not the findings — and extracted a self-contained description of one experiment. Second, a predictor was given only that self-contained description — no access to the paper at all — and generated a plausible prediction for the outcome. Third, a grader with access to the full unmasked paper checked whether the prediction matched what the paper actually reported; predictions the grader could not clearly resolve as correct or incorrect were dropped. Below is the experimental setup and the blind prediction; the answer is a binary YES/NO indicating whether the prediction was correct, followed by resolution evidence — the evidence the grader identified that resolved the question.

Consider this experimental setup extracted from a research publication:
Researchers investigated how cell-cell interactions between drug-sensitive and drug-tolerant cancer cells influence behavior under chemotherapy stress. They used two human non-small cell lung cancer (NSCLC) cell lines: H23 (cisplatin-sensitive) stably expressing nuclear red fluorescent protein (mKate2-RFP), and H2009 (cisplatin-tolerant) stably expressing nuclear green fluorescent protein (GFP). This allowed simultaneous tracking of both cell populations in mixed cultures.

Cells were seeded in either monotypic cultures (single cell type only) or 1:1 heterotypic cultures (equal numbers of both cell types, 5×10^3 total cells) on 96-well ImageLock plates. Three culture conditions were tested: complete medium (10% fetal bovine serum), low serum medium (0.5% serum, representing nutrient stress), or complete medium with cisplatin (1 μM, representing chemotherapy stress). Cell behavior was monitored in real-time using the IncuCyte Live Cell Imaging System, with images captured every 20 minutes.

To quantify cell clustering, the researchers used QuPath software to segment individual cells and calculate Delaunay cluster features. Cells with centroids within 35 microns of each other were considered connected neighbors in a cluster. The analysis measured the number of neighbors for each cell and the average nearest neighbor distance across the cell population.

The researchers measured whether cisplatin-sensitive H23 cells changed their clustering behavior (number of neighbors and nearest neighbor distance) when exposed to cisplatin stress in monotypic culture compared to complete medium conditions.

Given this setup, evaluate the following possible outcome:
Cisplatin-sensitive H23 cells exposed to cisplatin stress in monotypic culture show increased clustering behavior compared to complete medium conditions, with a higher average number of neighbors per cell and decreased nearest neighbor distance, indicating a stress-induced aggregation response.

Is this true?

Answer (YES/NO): NO